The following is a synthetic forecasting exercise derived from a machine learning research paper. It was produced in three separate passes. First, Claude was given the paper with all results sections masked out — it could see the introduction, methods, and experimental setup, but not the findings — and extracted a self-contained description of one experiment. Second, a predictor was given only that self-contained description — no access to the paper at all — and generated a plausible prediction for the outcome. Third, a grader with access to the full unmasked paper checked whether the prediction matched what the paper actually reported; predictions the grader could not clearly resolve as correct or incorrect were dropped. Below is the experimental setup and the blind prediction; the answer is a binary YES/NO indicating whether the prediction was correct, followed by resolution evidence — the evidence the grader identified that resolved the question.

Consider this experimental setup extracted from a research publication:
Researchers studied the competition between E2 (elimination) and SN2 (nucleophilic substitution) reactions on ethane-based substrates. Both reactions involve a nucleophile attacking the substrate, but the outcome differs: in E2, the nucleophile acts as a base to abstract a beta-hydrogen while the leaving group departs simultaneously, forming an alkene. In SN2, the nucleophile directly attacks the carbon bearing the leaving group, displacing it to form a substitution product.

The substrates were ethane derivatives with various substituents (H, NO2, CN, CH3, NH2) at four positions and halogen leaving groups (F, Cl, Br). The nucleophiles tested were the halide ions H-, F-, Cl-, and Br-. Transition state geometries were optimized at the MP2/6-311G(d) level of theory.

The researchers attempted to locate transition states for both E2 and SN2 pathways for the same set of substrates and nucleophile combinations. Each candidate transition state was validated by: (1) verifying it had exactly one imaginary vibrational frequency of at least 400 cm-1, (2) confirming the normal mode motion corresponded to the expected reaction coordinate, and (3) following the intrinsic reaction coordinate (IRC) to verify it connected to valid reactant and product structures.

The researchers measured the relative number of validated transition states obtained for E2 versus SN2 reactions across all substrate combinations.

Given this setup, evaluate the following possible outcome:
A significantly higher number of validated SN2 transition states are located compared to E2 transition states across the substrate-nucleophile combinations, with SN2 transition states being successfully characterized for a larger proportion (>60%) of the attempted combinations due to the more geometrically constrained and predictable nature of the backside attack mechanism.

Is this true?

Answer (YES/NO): YES